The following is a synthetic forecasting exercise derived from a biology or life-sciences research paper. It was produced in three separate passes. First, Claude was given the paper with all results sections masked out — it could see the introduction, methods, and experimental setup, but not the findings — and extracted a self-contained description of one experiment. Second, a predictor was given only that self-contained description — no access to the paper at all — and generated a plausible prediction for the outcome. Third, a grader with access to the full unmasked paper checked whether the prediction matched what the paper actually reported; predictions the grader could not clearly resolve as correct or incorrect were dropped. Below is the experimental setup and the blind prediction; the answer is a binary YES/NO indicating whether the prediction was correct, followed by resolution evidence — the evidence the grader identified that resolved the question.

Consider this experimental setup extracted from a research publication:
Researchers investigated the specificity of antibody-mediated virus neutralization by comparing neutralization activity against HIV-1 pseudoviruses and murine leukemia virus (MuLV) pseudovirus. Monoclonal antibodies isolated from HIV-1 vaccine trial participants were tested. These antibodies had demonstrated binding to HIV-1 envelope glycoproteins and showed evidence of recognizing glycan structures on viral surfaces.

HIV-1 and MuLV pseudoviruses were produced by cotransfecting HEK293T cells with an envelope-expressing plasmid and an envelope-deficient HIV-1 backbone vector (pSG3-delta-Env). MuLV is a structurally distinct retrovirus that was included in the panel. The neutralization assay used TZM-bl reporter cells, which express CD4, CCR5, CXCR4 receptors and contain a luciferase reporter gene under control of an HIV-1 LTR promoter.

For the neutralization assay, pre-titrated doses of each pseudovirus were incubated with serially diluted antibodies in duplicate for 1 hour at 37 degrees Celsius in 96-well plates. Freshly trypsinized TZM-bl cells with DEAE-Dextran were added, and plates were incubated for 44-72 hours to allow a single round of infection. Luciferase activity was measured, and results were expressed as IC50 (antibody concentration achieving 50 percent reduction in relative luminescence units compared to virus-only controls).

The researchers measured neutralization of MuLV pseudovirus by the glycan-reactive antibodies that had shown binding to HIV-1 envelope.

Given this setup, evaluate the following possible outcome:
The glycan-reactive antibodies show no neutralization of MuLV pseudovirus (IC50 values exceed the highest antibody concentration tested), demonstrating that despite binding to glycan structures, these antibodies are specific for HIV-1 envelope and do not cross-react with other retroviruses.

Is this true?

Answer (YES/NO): NO